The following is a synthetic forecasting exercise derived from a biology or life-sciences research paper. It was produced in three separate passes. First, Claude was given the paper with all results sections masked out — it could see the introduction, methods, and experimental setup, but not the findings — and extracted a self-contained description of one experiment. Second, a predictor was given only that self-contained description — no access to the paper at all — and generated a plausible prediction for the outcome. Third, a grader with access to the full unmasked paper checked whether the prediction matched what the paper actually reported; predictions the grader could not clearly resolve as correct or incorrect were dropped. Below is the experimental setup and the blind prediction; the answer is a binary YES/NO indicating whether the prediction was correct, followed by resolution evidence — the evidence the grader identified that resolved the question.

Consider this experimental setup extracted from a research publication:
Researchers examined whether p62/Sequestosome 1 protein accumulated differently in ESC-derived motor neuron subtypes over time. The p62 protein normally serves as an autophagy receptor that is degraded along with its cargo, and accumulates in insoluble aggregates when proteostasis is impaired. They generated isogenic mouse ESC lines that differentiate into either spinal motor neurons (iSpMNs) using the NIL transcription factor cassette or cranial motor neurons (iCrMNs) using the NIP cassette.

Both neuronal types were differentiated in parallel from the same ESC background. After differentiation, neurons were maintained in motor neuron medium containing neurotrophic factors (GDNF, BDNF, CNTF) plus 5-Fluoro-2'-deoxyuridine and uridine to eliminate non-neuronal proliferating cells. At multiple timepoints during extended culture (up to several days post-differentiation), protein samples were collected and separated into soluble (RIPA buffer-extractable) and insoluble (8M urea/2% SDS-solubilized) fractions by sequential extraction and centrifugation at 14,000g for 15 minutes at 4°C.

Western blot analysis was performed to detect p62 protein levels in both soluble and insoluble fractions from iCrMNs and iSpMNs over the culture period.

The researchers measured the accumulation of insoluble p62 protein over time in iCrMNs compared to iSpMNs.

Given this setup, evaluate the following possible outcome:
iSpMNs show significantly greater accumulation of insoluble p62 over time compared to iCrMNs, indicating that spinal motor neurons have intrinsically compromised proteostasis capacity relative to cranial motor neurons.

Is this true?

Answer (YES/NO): YES